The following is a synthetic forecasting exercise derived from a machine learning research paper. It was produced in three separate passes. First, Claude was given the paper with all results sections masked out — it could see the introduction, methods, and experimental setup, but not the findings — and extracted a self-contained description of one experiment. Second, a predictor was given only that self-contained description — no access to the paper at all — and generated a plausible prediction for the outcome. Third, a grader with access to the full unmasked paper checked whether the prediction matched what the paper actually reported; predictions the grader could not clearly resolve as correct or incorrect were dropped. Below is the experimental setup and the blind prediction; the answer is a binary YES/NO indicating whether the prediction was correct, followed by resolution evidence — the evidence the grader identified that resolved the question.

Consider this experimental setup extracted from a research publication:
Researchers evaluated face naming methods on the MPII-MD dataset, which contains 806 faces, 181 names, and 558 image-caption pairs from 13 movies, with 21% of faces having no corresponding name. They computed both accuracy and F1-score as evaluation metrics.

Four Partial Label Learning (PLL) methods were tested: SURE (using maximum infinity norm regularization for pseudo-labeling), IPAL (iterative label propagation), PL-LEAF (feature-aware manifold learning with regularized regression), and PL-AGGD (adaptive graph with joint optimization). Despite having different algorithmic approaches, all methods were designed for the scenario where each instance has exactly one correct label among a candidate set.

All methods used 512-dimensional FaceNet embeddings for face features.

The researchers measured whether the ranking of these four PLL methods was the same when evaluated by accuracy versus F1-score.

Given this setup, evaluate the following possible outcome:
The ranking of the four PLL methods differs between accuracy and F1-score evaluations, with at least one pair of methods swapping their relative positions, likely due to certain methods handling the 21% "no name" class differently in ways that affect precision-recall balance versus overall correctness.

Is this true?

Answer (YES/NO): YES